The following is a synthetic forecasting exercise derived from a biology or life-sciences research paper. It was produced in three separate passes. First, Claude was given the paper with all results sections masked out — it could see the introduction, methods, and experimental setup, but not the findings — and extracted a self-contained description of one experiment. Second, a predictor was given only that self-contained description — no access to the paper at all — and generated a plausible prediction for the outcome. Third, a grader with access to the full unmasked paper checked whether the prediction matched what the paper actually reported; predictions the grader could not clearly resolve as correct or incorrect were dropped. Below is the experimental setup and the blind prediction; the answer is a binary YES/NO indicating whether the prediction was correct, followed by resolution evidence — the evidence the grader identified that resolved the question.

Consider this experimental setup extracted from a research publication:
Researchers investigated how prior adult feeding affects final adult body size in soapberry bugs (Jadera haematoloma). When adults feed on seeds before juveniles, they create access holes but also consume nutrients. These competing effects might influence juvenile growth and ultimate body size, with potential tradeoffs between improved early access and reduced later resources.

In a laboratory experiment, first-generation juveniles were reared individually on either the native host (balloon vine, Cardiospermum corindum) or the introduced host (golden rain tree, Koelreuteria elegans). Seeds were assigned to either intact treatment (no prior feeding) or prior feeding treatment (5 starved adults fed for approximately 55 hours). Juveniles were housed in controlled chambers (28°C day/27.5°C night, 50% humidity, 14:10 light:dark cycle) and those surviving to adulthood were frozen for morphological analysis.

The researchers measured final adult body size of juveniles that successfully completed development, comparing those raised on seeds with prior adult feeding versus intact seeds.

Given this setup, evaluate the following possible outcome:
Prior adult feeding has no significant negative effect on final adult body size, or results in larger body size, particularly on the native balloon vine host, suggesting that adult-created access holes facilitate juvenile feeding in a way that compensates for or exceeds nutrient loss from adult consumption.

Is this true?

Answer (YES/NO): NO